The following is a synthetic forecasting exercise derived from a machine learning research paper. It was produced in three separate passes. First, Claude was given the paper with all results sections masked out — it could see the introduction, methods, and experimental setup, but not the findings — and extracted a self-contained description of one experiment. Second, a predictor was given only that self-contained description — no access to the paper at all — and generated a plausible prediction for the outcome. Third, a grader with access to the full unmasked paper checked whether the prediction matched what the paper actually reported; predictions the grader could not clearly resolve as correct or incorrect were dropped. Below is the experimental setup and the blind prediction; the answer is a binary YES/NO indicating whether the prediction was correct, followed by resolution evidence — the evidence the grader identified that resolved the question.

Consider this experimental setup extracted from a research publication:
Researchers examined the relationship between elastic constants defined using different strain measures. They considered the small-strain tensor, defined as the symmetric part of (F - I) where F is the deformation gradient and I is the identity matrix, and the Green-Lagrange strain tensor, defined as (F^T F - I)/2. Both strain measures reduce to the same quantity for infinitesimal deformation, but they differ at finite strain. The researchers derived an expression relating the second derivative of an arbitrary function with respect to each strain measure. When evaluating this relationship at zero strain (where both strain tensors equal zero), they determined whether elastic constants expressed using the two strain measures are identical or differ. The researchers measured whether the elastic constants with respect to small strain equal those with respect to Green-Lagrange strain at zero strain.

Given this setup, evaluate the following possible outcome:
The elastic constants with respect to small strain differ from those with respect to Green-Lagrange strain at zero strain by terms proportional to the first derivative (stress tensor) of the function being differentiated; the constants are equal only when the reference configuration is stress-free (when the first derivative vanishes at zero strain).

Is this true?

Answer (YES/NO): YES